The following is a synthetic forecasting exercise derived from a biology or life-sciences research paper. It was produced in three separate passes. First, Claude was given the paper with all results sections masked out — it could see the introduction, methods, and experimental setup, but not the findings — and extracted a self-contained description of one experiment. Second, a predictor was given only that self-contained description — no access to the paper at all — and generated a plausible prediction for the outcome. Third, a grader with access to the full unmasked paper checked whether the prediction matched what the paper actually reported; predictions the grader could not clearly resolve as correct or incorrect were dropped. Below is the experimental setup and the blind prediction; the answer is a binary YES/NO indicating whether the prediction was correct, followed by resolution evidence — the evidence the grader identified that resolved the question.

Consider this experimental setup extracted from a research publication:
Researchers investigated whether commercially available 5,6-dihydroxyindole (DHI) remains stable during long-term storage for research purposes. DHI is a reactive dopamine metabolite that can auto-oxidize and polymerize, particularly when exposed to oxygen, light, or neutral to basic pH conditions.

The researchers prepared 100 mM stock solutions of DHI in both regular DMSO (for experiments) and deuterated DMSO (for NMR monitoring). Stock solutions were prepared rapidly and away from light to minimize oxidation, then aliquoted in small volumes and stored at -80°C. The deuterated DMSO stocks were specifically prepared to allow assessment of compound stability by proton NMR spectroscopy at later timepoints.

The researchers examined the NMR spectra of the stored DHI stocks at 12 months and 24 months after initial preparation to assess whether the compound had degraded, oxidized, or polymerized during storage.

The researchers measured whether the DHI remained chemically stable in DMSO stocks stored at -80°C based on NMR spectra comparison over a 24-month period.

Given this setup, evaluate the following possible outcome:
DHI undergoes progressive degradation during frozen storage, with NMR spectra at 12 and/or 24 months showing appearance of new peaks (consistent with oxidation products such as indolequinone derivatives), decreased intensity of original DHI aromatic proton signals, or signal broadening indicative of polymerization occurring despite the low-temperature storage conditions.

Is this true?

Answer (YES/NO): NO